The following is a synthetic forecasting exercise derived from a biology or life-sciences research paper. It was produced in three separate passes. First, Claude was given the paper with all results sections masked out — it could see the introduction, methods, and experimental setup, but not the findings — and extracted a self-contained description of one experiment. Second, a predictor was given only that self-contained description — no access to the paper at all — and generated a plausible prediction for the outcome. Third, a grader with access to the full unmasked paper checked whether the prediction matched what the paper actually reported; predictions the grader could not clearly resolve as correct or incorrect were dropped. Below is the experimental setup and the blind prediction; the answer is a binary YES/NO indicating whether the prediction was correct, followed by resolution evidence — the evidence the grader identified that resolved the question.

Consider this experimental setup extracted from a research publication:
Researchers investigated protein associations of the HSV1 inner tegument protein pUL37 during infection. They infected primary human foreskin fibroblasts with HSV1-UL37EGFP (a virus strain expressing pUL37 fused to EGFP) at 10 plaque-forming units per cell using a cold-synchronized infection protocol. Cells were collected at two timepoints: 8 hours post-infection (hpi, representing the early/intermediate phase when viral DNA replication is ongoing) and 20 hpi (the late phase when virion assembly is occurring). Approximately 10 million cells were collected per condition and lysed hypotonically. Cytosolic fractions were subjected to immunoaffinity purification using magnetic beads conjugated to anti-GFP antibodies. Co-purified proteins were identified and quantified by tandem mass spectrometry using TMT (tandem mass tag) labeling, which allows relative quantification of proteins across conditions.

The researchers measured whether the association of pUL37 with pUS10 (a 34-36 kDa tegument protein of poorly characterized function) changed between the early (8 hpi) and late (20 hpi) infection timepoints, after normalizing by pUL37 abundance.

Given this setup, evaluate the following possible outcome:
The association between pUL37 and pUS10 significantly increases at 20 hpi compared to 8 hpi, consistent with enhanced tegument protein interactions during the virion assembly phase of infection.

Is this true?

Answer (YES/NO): YES